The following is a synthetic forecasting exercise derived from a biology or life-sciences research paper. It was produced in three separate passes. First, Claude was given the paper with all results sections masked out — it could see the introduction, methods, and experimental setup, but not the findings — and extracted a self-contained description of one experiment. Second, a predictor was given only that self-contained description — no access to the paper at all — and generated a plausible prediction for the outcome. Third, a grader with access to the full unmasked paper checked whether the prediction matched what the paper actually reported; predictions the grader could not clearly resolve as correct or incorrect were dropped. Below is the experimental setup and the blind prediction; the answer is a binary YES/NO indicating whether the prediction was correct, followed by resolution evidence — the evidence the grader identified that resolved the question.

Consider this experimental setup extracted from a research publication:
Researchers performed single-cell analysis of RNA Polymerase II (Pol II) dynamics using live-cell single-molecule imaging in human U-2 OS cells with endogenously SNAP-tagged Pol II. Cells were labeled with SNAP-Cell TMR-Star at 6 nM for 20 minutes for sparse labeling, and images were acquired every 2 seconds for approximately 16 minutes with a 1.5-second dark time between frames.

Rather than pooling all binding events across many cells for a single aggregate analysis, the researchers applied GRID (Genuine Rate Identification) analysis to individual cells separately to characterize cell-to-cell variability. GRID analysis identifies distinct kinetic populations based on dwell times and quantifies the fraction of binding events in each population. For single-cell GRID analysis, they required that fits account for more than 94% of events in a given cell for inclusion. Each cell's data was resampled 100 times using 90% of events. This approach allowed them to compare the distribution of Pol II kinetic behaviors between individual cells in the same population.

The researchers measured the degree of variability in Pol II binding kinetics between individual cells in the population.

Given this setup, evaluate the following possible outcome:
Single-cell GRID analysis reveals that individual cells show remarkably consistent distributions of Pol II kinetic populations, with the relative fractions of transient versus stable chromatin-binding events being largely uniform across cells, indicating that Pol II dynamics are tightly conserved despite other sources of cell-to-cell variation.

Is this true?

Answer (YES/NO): NO